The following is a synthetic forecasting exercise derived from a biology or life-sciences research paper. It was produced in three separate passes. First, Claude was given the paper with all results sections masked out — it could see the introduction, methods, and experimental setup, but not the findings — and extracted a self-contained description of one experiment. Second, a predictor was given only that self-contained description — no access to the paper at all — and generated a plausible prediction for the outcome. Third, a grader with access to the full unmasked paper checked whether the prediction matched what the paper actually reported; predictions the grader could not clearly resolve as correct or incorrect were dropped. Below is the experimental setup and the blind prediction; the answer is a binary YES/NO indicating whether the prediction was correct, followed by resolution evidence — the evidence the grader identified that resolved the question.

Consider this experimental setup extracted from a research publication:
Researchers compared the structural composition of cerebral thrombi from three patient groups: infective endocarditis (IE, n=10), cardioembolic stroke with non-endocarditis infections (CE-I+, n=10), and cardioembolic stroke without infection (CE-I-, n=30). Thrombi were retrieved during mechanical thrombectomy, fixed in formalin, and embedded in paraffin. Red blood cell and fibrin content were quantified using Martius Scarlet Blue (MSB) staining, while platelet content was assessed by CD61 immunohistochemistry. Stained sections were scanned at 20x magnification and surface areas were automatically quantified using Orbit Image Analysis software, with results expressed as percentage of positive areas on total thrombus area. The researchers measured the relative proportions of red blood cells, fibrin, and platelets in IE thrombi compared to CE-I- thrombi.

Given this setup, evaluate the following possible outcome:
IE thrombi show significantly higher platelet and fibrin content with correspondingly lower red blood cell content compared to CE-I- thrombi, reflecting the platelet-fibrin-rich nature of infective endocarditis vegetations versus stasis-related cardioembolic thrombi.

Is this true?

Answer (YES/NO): NO